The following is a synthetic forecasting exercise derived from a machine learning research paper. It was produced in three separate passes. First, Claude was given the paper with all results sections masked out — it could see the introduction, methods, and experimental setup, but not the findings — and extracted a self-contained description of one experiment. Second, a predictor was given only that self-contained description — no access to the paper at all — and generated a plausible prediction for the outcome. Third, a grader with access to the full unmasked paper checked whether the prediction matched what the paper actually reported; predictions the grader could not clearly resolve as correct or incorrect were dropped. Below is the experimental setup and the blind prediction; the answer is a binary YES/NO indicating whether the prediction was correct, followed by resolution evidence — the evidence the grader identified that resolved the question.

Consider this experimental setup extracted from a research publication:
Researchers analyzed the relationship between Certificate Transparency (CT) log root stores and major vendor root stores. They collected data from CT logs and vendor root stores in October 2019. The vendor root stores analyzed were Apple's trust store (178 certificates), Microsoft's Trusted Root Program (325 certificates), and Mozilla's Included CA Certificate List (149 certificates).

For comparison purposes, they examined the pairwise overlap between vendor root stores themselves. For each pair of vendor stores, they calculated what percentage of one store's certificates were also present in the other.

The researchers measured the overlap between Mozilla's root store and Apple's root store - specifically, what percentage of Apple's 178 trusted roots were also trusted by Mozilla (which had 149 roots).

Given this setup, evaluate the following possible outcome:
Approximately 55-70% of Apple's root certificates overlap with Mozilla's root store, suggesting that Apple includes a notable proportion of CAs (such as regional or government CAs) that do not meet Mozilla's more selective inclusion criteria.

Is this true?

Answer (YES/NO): NO